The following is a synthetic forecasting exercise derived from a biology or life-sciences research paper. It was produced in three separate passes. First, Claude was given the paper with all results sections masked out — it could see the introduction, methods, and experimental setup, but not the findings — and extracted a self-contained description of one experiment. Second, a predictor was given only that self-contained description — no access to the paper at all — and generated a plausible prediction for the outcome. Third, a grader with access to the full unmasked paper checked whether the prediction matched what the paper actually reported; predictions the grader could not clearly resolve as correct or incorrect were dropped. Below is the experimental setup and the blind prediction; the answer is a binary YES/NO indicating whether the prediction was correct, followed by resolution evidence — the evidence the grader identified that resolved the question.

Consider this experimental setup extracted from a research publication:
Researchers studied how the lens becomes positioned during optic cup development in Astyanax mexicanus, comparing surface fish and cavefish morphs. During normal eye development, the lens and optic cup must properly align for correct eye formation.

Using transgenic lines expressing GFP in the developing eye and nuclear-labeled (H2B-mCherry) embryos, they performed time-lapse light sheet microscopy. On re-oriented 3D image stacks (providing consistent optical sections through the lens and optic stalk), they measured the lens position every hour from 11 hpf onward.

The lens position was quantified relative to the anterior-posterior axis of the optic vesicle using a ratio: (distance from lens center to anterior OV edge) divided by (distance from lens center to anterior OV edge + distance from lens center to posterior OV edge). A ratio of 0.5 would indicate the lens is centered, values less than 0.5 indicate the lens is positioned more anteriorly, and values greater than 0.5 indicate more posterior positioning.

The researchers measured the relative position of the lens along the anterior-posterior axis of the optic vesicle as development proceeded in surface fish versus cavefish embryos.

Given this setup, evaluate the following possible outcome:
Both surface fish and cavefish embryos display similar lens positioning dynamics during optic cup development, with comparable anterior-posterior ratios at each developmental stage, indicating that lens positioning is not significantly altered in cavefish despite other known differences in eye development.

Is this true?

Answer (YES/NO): NO